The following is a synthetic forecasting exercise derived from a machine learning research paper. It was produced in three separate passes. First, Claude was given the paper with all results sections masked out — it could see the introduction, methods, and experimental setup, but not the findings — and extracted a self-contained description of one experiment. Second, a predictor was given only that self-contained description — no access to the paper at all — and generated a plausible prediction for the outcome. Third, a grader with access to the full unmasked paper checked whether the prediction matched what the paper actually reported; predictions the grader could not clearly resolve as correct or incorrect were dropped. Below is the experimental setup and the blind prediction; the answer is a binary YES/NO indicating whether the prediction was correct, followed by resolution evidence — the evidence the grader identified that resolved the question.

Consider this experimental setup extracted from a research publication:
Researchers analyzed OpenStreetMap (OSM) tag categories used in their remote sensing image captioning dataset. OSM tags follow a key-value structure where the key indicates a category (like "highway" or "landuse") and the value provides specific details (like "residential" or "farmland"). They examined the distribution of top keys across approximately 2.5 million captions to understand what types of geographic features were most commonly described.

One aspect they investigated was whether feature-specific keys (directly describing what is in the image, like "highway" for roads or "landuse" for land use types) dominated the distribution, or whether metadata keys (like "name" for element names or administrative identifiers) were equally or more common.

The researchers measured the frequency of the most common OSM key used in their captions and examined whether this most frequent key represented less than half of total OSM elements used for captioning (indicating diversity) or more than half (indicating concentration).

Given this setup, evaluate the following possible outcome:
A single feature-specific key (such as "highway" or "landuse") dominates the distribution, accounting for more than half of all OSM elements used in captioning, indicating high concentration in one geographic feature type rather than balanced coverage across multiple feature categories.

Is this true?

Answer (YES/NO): NO